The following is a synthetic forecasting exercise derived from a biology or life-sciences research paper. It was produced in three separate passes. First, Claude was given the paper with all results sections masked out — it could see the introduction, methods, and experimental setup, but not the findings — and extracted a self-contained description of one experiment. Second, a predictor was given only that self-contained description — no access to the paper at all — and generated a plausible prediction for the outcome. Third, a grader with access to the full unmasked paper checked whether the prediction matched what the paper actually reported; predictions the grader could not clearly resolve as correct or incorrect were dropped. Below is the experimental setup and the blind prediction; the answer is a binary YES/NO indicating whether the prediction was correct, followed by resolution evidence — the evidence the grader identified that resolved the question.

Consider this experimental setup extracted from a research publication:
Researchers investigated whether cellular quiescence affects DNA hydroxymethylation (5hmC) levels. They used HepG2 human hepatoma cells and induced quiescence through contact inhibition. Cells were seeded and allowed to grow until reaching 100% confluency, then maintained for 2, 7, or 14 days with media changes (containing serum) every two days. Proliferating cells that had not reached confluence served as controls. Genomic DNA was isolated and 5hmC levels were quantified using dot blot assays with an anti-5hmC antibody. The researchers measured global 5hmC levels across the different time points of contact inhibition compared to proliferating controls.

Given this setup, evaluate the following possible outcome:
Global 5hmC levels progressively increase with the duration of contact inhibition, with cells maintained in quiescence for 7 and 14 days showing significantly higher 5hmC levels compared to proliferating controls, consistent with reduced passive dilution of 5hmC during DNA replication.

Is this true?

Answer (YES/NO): YES